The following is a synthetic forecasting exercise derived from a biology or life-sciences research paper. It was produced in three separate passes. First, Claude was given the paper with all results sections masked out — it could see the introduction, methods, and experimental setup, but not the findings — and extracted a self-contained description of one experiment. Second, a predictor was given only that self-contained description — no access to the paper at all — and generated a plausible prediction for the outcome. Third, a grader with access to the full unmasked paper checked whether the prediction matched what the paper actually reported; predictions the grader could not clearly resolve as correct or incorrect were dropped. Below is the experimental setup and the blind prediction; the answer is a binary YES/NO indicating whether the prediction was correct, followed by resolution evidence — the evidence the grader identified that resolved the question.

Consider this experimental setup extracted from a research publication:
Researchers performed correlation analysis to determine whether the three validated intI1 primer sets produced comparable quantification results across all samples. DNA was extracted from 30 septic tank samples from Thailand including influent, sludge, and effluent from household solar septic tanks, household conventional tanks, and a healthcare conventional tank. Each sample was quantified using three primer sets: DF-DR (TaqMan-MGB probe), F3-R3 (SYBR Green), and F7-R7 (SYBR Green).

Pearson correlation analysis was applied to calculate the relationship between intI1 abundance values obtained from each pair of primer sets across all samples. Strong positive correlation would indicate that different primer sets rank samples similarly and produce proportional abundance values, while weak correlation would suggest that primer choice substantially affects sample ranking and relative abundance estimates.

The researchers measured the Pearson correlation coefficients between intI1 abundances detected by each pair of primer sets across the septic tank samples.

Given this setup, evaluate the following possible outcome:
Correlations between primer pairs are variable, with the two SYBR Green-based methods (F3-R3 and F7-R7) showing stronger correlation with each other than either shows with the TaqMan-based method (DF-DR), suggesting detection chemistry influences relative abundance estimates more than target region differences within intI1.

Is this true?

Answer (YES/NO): NO